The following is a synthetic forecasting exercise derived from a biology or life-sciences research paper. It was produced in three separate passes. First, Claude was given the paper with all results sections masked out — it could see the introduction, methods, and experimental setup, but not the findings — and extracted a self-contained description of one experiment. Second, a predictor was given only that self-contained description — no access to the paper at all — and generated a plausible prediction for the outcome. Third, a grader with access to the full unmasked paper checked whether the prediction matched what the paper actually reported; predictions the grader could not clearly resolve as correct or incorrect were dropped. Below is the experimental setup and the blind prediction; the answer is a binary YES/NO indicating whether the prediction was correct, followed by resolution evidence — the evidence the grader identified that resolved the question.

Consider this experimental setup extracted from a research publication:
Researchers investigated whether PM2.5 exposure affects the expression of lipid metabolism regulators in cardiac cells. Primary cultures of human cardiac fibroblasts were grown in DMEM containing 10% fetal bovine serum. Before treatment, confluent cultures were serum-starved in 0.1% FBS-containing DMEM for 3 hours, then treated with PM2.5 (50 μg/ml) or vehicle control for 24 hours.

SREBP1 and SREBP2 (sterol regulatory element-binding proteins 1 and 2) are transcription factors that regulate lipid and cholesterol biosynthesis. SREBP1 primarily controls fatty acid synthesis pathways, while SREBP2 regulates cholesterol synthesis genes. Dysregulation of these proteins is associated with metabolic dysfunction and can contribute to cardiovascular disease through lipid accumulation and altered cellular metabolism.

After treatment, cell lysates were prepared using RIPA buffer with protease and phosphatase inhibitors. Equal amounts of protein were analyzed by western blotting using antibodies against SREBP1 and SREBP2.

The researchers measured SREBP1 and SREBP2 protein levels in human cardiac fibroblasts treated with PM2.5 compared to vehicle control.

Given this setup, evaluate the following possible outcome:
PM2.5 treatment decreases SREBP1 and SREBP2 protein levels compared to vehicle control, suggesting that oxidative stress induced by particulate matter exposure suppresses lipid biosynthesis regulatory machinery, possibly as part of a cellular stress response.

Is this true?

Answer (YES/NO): NO